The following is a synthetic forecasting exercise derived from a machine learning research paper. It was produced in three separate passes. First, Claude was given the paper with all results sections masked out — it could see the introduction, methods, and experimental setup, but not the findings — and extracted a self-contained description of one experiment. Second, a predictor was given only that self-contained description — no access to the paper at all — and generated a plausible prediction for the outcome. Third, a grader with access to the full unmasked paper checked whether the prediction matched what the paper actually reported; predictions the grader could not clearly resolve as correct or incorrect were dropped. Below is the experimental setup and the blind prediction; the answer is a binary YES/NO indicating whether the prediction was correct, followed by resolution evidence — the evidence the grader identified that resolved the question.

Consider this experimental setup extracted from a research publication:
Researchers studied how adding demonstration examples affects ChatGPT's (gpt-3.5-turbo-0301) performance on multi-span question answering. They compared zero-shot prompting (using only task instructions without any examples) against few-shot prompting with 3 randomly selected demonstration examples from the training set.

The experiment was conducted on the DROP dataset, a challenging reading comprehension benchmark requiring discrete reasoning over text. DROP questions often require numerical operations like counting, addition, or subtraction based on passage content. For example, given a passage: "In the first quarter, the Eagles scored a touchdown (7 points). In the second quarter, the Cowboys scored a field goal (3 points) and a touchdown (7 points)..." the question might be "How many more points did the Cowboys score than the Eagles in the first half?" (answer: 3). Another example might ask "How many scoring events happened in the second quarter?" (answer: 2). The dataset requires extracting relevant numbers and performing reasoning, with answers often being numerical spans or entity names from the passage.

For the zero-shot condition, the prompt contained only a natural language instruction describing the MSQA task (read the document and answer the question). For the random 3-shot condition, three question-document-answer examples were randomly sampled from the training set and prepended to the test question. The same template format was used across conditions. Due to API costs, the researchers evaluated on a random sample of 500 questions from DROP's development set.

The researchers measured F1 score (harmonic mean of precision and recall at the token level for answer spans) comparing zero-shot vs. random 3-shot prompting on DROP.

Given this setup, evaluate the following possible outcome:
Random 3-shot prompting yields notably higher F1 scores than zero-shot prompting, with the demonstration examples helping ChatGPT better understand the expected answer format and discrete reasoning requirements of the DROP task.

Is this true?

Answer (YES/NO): NO